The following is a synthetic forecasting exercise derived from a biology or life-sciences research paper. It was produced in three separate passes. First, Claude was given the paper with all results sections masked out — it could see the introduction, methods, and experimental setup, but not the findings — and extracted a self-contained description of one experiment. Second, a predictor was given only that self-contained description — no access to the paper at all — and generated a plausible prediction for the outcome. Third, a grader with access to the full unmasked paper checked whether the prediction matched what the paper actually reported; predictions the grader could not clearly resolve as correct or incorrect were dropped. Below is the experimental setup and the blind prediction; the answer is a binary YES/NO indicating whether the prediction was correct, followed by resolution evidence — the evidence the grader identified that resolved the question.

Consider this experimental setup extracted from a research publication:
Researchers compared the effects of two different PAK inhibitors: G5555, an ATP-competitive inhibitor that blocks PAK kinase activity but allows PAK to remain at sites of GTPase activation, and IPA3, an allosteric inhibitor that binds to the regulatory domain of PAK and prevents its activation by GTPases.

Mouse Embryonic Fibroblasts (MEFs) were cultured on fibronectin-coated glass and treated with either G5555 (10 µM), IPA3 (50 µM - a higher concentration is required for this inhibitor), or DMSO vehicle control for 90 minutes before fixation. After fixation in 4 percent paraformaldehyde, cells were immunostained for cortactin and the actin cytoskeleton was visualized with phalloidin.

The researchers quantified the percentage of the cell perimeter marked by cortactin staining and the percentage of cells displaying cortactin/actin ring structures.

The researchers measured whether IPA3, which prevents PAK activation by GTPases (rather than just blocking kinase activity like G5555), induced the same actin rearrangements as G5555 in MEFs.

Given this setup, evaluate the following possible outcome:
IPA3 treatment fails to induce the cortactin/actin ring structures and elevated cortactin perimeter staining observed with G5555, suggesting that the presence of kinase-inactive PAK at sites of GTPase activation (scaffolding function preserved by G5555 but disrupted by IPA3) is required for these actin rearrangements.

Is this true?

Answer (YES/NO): YES